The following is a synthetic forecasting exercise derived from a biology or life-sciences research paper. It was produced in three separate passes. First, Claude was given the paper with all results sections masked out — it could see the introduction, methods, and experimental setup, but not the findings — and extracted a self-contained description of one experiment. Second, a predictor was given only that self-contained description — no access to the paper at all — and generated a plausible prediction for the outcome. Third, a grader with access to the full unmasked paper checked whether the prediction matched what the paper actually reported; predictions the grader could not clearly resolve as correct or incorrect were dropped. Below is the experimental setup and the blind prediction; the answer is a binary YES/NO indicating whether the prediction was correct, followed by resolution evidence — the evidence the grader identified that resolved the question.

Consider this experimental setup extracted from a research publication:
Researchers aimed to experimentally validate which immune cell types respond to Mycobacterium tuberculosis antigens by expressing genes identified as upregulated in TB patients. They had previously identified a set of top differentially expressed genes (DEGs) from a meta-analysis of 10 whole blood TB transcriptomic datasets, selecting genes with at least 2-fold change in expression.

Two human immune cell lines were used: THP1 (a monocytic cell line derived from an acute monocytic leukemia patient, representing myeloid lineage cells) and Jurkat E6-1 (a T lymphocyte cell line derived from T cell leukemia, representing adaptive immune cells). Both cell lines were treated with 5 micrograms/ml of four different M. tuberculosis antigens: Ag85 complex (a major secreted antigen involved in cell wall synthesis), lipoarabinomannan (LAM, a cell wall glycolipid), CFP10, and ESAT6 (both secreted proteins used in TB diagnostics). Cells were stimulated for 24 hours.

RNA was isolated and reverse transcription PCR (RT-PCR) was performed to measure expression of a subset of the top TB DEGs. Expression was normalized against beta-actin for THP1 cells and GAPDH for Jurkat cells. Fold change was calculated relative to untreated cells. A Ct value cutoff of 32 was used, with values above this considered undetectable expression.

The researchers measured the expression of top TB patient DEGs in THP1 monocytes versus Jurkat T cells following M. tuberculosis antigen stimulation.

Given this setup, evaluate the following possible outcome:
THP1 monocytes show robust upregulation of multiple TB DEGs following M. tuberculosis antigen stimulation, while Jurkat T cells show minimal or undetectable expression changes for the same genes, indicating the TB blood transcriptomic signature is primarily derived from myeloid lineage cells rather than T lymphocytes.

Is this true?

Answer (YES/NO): NO